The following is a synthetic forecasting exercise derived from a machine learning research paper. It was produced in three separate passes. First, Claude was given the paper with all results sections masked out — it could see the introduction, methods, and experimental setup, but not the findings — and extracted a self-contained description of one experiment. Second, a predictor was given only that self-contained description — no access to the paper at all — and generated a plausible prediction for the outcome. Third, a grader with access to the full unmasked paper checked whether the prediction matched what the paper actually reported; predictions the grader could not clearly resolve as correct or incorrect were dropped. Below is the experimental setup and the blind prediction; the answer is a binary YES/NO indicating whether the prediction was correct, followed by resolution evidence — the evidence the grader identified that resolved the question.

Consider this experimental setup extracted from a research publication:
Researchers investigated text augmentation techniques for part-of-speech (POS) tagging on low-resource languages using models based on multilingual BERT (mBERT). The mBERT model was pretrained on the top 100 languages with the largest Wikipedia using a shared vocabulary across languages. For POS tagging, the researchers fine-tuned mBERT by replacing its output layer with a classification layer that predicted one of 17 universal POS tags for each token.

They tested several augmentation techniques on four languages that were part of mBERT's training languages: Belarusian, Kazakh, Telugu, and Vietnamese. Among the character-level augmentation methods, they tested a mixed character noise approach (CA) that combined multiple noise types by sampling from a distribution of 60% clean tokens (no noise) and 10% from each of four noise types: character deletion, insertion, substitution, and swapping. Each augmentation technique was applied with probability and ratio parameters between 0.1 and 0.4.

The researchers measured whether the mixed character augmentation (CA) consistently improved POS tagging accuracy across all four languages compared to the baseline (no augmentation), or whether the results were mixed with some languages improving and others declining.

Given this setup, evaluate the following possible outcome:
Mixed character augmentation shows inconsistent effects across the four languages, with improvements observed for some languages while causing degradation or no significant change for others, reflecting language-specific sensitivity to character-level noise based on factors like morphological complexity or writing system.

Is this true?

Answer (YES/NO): NO